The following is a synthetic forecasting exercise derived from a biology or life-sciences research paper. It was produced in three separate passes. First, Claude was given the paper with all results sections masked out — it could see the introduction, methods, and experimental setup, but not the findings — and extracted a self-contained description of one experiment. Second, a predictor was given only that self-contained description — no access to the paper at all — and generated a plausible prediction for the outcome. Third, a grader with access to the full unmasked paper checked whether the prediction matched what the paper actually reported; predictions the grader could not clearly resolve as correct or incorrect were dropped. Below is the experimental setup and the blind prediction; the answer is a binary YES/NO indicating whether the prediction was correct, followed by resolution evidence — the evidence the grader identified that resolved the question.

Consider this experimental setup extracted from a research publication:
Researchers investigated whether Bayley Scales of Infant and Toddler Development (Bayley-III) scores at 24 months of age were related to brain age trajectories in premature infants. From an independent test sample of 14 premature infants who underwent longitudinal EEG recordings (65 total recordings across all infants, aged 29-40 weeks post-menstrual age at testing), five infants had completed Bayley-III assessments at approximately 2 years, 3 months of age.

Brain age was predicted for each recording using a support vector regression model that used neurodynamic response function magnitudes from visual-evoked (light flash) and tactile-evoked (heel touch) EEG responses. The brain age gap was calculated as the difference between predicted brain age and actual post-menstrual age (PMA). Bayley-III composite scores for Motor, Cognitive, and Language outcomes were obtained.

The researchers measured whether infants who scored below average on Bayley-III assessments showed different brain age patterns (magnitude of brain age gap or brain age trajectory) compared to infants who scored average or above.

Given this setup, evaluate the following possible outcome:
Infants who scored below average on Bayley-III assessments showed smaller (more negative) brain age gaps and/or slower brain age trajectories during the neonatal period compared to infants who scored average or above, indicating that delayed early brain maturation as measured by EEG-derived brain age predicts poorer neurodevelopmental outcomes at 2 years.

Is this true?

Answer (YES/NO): YES